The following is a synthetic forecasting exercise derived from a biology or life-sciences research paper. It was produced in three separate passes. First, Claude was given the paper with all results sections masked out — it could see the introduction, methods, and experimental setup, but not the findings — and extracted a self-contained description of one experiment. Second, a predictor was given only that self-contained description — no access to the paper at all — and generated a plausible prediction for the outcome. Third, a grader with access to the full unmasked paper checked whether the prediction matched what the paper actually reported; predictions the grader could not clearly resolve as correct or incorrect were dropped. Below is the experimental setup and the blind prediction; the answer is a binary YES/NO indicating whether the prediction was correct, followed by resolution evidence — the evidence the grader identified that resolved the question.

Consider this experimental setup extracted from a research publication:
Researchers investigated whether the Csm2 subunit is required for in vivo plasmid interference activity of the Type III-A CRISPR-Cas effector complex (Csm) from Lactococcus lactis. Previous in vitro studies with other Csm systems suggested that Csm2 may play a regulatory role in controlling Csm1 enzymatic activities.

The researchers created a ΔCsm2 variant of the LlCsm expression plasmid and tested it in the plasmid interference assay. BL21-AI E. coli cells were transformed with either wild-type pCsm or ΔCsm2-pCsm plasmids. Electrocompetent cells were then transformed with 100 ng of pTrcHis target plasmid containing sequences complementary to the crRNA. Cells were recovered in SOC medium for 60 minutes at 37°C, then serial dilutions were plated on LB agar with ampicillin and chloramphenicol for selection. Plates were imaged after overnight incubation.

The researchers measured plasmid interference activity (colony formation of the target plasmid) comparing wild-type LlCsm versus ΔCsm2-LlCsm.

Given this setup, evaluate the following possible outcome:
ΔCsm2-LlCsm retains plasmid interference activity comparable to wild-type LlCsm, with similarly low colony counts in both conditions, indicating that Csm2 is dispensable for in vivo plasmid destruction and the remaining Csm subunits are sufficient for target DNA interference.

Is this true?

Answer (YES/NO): NO